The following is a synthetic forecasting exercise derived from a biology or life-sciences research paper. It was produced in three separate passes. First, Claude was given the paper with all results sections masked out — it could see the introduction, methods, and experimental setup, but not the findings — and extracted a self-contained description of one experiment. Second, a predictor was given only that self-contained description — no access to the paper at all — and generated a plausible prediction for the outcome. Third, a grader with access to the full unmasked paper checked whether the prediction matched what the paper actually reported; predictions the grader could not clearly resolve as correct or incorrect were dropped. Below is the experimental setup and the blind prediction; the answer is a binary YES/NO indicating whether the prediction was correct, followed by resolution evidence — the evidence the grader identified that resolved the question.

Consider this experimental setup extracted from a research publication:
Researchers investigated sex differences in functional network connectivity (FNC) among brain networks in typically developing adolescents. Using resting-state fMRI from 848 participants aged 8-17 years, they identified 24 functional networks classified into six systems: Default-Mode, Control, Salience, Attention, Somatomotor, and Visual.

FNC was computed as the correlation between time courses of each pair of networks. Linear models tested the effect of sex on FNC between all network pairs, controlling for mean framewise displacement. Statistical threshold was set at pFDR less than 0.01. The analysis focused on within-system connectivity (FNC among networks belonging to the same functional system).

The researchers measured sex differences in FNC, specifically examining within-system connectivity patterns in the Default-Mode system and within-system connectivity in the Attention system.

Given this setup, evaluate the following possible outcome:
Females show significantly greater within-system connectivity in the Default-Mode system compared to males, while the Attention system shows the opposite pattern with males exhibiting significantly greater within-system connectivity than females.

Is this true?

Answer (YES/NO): YES